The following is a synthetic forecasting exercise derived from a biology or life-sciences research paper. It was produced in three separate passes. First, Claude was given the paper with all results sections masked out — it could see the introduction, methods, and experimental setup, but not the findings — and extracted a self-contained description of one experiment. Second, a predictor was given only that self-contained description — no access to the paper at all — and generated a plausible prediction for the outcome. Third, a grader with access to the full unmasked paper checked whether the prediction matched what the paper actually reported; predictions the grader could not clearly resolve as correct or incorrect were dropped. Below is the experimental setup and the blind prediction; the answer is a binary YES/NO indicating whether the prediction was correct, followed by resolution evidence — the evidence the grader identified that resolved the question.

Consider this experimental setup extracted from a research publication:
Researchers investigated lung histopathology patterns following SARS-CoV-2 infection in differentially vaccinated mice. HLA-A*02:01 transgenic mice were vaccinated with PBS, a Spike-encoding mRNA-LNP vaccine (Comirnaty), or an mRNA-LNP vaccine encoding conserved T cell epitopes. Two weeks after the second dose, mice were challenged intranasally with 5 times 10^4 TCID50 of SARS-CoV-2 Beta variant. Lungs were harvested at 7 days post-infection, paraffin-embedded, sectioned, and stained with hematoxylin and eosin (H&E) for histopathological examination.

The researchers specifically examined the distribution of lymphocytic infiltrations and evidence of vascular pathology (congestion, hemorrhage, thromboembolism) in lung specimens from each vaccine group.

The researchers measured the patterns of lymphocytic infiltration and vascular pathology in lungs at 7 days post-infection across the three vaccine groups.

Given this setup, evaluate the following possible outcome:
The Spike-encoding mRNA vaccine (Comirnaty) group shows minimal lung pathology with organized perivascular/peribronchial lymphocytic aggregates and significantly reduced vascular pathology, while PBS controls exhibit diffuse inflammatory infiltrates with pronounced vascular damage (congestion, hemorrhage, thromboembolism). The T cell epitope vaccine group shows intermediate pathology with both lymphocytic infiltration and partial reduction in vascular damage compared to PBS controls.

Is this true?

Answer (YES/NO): NO